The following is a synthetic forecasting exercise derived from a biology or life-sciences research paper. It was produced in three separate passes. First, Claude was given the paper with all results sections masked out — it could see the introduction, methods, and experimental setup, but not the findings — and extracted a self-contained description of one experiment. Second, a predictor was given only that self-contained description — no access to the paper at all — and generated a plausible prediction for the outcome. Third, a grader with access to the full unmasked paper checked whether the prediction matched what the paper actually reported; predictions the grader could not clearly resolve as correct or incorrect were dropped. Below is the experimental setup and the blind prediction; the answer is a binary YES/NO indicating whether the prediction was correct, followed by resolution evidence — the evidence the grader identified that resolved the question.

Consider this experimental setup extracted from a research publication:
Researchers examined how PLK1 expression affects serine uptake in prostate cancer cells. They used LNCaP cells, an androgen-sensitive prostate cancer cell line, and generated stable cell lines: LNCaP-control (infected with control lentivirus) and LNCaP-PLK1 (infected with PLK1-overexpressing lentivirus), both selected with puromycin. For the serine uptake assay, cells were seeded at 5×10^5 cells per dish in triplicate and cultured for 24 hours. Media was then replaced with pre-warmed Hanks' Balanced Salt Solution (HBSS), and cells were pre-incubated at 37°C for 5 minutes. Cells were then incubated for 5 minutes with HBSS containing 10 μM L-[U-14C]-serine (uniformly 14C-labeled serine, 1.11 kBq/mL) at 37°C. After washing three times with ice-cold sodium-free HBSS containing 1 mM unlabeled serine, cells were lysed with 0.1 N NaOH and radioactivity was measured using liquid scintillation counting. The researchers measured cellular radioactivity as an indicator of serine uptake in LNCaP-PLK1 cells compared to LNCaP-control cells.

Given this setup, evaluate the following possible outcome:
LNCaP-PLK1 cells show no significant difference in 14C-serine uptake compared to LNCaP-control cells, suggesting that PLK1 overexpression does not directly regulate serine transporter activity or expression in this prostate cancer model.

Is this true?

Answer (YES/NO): NO